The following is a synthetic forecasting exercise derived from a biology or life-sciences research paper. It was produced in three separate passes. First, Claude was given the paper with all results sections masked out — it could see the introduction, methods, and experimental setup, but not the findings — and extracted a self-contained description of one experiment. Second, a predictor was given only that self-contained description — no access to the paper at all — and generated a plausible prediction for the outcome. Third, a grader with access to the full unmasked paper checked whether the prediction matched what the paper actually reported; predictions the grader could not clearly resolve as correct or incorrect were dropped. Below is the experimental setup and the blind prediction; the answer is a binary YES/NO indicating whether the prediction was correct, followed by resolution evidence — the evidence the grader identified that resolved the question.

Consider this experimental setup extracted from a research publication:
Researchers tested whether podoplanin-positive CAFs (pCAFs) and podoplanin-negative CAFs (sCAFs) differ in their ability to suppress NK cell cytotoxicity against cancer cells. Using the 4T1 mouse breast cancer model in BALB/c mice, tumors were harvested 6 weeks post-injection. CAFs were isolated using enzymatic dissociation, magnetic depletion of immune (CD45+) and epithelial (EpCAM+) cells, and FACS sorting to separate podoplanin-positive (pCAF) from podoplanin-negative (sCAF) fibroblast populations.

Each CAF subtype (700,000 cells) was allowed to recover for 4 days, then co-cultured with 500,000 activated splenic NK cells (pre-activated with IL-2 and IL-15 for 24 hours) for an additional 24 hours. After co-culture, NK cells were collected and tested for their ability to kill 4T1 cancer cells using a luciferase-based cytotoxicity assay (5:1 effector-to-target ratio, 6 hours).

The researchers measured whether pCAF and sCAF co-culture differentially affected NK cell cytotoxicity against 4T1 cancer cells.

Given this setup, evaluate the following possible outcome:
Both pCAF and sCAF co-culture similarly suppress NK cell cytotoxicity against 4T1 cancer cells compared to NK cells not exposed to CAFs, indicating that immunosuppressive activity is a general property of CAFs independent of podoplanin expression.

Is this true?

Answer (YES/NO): NO